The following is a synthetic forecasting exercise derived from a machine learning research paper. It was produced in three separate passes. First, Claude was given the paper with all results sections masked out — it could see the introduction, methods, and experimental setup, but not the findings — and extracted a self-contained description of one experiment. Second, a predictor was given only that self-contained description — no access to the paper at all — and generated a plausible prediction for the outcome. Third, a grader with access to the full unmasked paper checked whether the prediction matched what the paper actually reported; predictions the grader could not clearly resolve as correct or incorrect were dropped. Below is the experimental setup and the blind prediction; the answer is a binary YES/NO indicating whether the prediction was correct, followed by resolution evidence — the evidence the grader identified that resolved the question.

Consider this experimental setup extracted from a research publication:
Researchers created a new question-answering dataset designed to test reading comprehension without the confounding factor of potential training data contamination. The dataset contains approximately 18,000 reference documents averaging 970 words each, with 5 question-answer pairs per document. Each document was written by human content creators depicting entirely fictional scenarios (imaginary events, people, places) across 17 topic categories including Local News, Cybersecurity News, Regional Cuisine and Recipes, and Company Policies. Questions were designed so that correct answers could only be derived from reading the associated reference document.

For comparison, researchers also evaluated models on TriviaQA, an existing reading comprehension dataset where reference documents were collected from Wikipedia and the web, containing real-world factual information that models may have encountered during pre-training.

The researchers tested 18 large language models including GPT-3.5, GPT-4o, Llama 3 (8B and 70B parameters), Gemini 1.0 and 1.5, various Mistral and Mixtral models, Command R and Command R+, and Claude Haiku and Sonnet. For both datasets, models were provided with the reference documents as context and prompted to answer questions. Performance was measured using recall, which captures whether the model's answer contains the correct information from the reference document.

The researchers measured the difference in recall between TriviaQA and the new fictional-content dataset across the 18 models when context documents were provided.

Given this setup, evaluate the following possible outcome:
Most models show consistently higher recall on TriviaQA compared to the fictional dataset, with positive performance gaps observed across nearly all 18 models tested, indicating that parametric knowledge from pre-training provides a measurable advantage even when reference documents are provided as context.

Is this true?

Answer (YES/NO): YES